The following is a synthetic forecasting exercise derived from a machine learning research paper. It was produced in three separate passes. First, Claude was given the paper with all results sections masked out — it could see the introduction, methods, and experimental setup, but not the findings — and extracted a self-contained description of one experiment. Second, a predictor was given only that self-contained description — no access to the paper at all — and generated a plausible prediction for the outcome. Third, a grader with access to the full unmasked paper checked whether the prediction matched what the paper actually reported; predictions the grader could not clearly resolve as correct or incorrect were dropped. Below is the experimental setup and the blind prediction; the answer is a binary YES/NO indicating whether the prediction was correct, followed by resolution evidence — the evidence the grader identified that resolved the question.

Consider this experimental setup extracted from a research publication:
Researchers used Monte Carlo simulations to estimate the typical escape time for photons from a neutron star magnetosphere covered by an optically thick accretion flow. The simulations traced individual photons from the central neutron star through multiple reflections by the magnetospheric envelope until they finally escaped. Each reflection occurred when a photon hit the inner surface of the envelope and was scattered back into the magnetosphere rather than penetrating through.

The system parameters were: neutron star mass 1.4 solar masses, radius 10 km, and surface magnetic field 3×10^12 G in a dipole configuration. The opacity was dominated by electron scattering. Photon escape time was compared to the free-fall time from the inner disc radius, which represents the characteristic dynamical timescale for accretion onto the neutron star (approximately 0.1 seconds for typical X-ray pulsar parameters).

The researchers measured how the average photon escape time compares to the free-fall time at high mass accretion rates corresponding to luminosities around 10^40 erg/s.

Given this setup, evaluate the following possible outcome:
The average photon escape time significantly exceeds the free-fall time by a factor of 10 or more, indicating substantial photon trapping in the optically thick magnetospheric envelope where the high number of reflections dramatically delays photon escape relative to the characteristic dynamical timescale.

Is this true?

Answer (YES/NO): NO